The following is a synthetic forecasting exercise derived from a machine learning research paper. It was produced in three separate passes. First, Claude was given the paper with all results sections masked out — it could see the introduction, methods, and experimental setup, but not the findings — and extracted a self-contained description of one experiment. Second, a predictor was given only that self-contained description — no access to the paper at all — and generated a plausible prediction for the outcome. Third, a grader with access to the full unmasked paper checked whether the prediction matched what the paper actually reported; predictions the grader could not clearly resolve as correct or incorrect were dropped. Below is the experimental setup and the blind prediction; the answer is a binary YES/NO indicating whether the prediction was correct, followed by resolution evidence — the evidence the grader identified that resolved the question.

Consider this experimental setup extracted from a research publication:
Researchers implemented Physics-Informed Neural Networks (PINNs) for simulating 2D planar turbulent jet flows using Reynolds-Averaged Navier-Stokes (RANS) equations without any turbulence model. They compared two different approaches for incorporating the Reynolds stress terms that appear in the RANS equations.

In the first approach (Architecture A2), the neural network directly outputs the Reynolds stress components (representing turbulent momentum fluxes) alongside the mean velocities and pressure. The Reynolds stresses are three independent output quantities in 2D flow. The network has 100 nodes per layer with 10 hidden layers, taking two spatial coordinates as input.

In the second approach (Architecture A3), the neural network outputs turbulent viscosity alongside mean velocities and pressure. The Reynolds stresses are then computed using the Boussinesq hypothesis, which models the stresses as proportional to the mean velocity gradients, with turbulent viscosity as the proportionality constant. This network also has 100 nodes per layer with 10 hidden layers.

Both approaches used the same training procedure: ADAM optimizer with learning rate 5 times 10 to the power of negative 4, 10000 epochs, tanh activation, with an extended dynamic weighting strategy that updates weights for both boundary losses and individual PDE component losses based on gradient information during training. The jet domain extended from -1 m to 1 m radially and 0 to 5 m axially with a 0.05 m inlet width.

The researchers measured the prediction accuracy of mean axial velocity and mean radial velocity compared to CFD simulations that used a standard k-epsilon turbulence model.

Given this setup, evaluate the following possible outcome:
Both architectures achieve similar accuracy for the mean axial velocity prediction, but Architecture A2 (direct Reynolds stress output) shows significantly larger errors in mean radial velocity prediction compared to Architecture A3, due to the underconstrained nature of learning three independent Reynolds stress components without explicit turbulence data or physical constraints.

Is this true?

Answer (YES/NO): NO